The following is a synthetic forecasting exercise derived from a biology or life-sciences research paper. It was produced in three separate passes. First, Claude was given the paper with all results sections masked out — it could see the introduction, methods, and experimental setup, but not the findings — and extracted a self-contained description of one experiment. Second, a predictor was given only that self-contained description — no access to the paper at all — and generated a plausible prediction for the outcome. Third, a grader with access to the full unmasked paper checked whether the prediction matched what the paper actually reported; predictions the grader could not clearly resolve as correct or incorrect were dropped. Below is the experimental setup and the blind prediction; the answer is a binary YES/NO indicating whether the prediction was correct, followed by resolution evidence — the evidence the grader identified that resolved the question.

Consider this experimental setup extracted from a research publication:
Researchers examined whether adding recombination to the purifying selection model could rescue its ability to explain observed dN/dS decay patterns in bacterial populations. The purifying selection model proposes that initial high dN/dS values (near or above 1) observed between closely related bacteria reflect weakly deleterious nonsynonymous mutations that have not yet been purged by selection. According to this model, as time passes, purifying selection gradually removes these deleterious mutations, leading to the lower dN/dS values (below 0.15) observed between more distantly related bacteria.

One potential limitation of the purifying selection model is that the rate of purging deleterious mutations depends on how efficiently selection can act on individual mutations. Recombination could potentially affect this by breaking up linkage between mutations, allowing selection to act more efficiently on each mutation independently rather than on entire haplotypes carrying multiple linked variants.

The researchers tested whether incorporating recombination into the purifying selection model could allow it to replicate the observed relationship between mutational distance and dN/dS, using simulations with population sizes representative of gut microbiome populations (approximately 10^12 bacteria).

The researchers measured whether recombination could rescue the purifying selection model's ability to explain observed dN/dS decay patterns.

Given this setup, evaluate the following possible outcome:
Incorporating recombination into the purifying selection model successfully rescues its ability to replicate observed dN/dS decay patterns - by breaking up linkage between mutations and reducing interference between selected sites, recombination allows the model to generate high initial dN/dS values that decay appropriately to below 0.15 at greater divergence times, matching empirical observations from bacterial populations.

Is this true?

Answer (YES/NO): NO